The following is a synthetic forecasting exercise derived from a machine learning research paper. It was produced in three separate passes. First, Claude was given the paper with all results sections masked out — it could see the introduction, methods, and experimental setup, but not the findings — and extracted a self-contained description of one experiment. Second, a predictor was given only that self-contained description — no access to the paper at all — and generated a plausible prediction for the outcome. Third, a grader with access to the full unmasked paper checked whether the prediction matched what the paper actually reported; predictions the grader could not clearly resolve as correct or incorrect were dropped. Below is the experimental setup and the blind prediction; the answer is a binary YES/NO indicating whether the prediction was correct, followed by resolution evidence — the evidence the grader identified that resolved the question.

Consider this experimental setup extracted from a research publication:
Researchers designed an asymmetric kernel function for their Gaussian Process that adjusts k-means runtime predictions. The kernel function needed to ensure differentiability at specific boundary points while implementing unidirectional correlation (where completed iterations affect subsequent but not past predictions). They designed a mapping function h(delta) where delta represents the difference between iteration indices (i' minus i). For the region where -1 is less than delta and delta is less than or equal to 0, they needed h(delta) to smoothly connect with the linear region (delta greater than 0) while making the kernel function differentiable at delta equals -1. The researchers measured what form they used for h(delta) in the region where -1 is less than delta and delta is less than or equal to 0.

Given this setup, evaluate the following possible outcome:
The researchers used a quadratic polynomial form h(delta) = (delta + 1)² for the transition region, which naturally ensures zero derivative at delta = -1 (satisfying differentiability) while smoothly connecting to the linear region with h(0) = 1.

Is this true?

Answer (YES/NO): NO